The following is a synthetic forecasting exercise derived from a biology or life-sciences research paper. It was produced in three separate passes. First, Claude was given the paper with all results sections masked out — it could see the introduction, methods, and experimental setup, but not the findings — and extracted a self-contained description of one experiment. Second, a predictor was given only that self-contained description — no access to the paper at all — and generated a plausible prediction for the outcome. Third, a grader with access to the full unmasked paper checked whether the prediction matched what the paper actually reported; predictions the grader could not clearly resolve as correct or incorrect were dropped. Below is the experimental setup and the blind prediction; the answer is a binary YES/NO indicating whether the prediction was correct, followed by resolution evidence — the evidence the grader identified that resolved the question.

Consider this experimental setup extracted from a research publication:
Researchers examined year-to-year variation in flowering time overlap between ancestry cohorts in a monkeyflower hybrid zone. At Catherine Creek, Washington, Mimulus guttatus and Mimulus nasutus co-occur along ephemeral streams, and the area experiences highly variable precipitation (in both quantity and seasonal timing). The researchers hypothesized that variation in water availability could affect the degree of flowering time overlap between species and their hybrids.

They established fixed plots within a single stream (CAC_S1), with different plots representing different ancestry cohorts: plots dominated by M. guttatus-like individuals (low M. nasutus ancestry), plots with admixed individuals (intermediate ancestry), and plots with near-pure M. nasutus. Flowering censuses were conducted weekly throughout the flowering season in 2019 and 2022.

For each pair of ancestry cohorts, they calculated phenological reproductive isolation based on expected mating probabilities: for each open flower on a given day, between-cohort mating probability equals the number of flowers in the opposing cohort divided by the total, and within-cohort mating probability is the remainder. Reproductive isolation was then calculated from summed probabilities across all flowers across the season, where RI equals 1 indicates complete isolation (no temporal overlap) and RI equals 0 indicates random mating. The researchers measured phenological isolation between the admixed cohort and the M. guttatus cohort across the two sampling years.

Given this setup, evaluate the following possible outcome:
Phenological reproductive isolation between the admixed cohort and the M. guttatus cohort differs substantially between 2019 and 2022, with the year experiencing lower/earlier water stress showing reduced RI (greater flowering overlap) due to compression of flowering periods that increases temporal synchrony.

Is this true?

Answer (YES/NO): NO